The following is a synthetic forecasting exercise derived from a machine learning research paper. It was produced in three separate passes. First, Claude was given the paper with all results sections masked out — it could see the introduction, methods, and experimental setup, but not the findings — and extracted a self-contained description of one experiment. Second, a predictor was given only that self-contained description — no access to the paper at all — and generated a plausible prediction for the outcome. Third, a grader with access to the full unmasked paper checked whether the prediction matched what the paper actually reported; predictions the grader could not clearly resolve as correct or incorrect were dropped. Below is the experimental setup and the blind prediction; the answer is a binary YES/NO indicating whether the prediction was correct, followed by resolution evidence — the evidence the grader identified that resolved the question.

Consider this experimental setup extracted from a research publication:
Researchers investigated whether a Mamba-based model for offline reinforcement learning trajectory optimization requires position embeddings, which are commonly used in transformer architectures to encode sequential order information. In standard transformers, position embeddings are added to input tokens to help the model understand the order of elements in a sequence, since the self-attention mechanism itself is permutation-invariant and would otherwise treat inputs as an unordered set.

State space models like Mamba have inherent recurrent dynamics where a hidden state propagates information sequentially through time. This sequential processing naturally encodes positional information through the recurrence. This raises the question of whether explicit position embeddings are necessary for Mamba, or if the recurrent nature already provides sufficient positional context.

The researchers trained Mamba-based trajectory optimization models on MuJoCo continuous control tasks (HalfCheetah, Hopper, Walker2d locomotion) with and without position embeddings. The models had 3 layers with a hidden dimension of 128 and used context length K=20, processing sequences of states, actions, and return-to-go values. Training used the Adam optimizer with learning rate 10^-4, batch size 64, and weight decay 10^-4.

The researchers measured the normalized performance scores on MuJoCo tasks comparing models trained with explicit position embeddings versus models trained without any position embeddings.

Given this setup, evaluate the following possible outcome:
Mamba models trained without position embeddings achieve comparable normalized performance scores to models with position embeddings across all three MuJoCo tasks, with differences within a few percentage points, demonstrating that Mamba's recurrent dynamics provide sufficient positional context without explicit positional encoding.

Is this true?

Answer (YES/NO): NO